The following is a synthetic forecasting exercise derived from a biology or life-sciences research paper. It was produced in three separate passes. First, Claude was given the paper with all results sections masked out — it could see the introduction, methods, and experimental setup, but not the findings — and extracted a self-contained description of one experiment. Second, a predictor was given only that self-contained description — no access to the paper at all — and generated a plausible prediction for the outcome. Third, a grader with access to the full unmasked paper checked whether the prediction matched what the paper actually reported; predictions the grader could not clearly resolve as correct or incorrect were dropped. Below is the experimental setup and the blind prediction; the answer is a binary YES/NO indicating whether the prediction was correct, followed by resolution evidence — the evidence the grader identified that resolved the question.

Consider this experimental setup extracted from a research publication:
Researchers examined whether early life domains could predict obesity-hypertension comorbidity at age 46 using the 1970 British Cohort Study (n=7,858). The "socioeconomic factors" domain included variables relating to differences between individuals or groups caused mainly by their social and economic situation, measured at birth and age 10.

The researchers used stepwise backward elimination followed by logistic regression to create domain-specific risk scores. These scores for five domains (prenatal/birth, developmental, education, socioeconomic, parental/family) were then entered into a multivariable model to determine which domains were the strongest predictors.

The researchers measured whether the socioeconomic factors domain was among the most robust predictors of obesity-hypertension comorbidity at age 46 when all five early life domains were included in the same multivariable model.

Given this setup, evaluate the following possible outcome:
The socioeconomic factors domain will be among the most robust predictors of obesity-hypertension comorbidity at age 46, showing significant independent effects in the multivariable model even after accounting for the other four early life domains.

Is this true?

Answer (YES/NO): YES